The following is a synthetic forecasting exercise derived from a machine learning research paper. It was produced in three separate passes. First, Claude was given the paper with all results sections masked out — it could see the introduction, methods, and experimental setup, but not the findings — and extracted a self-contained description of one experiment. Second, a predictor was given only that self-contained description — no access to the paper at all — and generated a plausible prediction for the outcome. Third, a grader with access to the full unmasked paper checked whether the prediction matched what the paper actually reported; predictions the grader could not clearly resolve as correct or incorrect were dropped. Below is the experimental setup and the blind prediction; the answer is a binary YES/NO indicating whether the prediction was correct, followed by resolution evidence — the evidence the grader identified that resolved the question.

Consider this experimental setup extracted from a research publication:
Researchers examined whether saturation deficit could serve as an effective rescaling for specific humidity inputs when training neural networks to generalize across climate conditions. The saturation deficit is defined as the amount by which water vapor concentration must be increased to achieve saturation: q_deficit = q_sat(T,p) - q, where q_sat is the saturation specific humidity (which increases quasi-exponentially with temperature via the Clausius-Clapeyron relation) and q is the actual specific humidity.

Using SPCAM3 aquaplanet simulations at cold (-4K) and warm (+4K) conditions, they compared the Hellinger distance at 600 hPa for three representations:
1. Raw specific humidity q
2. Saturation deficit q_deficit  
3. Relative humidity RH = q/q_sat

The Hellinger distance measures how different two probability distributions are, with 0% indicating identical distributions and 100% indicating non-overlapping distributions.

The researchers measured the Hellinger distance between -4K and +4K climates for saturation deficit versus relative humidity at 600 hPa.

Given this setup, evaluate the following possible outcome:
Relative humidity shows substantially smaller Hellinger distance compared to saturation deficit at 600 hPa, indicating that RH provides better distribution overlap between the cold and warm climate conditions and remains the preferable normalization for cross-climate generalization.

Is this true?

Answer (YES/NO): YES